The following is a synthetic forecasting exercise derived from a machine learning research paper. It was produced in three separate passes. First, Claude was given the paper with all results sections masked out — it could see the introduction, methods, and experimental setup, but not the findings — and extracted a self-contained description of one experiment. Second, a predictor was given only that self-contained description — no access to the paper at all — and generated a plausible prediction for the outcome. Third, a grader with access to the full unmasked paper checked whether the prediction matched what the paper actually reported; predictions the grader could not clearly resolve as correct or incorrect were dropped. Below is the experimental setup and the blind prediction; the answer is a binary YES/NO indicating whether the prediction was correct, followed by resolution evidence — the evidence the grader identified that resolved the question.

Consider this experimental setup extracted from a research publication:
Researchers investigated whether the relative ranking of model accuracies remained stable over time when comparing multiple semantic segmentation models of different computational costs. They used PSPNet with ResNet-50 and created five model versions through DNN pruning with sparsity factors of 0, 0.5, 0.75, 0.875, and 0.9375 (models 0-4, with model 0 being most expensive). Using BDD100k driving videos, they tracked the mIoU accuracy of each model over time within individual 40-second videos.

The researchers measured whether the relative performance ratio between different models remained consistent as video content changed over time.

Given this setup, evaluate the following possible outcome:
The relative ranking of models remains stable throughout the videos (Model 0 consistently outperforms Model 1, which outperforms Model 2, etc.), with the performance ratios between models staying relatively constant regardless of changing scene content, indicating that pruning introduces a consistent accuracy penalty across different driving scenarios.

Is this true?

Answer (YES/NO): NO